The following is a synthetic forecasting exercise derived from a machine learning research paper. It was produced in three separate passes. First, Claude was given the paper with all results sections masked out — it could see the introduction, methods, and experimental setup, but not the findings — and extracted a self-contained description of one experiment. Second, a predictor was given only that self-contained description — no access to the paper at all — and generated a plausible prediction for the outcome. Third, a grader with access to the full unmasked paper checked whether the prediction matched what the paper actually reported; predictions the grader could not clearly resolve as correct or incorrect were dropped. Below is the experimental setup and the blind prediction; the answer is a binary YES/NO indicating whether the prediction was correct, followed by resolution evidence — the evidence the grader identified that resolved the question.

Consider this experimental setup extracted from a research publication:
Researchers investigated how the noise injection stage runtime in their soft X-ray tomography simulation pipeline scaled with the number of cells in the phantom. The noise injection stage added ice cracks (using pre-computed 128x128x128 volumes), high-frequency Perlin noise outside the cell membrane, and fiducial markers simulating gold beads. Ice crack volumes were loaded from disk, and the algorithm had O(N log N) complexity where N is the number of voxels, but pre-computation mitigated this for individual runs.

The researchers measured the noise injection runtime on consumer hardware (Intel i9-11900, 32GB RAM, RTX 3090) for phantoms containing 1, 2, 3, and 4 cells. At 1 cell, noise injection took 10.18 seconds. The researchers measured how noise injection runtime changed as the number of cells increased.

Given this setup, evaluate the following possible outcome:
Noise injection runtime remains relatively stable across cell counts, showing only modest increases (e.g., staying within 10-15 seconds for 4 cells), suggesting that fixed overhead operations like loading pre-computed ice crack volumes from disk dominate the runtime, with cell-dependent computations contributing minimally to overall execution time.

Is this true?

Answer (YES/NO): YES